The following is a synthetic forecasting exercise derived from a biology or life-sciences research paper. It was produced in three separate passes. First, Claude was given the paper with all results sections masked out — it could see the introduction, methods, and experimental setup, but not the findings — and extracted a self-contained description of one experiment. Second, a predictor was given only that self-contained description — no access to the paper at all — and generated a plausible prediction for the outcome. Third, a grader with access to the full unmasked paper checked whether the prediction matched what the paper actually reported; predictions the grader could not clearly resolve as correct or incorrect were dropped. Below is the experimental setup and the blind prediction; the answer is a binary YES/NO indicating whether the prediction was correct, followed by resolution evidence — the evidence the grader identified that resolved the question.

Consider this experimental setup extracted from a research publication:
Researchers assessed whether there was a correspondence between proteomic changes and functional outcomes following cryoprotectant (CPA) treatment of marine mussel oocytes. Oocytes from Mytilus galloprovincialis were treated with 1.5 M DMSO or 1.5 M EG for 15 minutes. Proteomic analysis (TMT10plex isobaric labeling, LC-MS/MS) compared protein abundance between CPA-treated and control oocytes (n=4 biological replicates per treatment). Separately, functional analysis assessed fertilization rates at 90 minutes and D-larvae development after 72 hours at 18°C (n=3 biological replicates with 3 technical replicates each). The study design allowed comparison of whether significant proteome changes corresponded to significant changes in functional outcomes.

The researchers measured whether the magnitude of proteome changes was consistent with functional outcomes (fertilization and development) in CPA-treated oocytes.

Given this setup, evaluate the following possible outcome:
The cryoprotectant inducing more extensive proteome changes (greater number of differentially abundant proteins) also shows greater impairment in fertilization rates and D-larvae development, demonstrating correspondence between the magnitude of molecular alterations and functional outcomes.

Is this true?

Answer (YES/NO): NO